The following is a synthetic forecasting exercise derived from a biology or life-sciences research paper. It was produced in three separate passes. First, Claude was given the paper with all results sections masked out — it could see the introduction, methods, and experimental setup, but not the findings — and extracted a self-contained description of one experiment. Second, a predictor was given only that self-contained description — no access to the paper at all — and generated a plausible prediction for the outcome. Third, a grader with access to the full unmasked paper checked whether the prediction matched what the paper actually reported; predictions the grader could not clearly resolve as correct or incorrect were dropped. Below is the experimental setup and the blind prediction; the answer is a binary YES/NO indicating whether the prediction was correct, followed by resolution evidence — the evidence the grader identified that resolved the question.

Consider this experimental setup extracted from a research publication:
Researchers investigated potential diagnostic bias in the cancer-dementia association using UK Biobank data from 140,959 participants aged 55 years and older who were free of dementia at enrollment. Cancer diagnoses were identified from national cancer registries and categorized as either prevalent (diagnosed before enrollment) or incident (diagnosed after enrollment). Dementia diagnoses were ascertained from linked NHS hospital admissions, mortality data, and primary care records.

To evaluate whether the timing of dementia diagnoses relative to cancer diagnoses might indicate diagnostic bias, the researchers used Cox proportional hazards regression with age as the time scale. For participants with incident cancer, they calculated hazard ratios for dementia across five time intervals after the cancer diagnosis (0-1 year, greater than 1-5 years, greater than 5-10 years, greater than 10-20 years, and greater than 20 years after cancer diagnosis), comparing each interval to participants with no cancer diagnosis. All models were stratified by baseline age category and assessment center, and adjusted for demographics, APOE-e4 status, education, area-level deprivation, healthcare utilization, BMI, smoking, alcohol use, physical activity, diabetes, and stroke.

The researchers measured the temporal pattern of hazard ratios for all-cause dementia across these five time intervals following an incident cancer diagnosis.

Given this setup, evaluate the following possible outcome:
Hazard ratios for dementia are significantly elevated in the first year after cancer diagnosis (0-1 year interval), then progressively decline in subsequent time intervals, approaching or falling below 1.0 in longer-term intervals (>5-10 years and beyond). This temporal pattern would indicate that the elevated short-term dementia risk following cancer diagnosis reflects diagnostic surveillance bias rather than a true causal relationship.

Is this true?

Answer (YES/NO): YES